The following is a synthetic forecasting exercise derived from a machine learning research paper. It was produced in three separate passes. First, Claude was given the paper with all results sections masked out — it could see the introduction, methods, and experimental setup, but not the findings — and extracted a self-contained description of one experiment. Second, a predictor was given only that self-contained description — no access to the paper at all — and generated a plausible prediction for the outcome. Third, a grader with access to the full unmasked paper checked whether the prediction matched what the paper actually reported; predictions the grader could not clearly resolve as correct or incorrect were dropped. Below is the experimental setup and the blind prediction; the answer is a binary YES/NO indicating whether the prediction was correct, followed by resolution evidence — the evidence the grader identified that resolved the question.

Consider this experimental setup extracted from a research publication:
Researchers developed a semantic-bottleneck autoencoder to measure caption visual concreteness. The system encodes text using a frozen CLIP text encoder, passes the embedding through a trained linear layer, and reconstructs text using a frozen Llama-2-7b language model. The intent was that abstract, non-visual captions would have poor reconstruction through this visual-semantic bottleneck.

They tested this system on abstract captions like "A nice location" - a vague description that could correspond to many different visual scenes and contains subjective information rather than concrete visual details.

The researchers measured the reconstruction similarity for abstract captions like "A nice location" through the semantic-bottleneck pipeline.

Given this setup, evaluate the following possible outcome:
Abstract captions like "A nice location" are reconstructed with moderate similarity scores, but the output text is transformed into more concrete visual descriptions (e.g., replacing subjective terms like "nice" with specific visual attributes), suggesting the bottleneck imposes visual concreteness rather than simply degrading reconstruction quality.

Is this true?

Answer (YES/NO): NO